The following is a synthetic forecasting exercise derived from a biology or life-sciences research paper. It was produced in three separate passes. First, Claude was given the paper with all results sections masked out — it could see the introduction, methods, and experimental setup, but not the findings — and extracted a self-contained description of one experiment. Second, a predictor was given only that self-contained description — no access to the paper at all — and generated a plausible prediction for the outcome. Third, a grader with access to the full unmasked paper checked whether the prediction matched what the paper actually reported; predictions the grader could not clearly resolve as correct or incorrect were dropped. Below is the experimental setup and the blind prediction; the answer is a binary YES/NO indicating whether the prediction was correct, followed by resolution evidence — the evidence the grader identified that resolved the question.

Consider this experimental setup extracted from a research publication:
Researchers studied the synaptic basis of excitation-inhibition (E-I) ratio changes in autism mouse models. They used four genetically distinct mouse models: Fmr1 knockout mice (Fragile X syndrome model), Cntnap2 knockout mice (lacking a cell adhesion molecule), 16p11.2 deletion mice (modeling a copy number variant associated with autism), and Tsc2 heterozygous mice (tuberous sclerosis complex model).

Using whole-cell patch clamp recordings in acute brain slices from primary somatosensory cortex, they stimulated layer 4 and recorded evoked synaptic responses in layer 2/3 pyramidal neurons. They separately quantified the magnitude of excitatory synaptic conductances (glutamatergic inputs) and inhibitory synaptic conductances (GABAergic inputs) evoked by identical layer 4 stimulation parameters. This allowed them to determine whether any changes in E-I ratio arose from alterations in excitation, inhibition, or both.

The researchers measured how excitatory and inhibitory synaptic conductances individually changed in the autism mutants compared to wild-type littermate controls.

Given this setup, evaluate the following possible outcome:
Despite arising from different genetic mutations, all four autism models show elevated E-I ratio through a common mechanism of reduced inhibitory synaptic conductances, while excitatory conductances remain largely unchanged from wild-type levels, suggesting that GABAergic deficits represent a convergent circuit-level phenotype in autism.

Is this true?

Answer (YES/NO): NO